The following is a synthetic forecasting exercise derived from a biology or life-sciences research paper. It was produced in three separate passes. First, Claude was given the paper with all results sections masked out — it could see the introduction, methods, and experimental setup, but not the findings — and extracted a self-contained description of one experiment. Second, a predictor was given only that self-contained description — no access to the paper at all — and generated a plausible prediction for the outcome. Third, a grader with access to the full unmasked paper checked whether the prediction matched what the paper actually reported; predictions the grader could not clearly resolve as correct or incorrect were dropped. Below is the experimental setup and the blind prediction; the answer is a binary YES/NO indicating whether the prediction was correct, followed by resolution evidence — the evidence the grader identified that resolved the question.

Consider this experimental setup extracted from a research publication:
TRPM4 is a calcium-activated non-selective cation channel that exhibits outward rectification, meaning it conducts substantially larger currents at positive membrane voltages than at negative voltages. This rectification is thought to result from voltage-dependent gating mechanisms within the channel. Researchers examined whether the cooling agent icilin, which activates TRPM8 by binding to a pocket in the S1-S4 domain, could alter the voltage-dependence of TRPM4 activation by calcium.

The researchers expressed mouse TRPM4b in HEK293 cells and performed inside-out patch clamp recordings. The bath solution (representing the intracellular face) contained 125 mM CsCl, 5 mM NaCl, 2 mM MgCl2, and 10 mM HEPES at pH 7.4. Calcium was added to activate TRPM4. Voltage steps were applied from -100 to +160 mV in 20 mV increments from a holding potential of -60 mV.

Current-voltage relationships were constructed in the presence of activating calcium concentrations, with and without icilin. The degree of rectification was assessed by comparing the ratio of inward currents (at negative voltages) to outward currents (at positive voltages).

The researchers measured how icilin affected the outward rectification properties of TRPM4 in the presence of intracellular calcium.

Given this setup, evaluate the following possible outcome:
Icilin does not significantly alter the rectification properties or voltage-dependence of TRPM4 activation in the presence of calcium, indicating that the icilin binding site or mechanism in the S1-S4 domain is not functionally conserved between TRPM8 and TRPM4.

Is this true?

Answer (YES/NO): NO